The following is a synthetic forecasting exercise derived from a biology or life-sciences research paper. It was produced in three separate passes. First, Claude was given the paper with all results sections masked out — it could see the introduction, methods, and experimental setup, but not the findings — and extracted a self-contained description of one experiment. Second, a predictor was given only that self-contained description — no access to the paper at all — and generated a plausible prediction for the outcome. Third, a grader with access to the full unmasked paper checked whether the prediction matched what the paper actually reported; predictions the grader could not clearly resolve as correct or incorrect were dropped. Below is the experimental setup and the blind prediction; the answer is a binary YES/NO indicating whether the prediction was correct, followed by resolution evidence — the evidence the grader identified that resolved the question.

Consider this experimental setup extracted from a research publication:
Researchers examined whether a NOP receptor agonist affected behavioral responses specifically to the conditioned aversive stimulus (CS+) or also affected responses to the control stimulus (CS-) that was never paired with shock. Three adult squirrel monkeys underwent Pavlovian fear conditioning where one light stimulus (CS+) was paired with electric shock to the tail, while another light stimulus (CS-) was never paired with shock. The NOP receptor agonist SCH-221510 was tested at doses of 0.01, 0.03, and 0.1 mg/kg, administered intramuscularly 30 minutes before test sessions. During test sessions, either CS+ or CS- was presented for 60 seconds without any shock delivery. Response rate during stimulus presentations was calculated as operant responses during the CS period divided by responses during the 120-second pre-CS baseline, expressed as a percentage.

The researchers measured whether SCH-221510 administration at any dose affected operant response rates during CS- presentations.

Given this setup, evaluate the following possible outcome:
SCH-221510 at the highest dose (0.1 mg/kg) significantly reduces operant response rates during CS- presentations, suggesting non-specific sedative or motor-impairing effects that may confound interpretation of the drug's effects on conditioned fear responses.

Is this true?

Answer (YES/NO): NO